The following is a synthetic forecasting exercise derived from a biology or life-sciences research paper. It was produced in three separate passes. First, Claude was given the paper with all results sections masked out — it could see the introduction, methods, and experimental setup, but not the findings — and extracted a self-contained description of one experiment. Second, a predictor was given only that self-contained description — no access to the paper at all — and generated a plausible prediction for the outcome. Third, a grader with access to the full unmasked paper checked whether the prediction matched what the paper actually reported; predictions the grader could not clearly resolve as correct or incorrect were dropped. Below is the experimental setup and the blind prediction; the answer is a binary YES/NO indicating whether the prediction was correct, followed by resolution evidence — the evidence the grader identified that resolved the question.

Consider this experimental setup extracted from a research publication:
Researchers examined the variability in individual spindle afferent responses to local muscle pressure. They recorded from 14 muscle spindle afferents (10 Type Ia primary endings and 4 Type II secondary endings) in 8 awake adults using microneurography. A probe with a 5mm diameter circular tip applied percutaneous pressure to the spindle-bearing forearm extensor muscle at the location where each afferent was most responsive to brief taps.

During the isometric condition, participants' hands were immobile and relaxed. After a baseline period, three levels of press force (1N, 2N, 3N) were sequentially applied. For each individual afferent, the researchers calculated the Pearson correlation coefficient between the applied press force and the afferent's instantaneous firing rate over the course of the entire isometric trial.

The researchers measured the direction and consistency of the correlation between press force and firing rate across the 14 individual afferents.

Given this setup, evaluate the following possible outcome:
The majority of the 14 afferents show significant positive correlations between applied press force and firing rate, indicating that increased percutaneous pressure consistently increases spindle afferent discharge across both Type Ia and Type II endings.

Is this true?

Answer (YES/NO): YES